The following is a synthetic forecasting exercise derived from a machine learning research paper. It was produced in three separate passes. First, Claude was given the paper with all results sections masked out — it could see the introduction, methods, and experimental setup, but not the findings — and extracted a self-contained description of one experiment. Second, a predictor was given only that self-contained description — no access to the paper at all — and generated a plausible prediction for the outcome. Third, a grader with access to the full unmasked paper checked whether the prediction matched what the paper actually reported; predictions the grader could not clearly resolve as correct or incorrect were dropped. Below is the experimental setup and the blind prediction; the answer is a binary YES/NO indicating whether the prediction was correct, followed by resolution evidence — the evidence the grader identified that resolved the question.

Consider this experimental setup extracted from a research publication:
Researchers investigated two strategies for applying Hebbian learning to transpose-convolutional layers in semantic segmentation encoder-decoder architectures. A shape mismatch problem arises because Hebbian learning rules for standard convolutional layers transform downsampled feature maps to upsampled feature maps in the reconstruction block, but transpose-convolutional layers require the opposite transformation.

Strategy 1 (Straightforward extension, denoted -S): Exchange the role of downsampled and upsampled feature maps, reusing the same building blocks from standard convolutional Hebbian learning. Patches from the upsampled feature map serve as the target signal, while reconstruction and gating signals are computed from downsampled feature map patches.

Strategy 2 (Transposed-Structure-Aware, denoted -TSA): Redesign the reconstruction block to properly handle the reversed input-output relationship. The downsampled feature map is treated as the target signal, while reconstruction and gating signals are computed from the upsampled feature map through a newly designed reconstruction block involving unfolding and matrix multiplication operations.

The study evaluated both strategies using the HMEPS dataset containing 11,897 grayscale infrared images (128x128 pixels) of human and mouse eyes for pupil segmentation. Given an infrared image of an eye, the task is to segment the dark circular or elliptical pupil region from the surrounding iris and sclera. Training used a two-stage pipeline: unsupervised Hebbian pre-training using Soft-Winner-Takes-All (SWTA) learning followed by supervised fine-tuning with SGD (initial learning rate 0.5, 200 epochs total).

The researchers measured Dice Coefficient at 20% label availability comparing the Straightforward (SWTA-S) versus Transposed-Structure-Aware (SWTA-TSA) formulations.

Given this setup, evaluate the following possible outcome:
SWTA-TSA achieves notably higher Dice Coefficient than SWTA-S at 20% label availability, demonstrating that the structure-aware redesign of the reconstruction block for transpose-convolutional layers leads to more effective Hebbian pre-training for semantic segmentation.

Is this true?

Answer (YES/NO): YES